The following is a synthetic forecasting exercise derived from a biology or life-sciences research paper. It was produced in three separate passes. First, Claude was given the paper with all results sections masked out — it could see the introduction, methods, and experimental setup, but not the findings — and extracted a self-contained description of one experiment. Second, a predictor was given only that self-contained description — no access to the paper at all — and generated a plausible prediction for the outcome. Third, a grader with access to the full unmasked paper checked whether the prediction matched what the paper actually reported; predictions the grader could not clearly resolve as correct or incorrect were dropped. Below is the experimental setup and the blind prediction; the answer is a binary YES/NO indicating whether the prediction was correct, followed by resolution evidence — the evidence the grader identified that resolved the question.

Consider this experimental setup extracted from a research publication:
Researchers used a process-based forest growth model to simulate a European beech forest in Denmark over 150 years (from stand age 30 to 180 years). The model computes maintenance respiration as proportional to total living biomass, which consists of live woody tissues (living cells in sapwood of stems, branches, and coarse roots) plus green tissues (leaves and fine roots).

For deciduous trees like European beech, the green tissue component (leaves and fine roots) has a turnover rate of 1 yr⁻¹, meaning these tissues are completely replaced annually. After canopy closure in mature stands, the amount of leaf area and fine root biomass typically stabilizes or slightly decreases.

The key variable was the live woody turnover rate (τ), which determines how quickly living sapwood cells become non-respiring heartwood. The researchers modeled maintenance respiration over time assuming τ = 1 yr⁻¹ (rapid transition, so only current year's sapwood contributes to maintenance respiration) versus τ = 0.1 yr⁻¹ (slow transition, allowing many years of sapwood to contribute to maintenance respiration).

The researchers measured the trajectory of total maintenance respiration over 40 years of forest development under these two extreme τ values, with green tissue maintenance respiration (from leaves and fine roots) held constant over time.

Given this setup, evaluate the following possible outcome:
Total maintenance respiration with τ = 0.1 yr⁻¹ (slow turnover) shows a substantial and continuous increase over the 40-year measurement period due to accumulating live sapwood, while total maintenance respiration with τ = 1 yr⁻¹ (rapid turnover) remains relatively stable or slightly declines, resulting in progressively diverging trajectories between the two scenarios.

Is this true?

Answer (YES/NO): YES